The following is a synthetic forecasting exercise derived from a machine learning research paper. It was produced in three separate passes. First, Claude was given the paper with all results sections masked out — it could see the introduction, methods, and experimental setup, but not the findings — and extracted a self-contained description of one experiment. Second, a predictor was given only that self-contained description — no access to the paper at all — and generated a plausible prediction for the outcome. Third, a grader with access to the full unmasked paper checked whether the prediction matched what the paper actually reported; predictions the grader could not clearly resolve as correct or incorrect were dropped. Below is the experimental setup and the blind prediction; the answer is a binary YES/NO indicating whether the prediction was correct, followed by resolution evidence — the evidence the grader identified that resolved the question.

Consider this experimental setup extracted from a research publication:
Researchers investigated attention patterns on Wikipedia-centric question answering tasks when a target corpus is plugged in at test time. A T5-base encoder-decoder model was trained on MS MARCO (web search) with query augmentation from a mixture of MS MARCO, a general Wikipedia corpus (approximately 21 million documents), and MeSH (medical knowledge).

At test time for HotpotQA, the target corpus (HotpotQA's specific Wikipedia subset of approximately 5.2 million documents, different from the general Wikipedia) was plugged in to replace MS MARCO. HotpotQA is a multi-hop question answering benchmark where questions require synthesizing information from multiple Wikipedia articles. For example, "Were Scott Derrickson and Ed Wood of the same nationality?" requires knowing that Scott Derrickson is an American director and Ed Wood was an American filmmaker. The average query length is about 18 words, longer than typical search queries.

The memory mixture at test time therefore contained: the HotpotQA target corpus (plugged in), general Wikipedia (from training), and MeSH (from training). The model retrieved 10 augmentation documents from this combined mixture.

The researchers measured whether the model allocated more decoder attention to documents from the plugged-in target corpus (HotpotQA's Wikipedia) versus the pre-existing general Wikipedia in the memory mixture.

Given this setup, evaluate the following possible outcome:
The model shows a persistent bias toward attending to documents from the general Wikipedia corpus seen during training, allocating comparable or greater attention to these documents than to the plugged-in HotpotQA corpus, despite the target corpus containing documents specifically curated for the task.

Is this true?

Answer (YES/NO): NO